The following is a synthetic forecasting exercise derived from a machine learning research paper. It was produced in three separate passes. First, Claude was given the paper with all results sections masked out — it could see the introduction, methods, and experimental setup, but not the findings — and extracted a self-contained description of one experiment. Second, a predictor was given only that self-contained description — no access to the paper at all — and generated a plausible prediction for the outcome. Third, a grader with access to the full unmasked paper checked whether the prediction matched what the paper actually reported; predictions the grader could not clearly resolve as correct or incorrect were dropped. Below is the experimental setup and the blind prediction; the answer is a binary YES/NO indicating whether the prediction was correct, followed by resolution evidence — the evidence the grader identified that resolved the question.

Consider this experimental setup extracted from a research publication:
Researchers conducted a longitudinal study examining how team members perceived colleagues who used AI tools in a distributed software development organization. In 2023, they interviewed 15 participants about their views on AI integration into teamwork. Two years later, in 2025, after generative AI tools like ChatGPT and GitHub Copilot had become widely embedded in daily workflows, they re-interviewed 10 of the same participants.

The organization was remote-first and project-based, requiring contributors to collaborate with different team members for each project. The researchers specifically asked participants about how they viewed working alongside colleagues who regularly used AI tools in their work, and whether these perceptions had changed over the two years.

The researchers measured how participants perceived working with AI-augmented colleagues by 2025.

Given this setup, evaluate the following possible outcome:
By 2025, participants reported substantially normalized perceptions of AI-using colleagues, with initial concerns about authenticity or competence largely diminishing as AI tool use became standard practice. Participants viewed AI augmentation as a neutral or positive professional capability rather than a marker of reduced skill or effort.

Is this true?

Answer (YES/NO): NO